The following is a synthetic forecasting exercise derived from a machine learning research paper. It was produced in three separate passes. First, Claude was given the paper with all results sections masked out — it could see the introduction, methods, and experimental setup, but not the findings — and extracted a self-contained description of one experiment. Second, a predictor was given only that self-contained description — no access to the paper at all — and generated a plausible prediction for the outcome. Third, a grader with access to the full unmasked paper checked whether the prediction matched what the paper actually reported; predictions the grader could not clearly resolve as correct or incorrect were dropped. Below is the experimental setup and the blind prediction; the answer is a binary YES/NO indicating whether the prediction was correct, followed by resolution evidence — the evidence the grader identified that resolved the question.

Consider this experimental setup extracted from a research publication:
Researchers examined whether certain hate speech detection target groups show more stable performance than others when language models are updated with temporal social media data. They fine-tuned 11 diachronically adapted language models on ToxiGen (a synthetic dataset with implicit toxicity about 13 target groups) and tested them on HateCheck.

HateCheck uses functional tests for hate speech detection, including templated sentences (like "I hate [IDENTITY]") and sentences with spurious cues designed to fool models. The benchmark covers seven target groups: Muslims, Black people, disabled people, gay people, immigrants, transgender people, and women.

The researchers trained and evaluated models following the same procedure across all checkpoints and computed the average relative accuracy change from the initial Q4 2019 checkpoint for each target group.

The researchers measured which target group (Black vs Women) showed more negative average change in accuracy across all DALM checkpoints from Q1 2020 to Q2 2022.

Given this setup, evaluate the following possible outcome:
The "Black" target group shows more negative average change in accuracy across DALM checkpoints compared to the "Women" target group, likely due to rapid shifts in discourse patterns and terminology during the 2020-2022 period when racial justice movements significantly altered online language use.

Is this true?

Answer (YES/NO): NO